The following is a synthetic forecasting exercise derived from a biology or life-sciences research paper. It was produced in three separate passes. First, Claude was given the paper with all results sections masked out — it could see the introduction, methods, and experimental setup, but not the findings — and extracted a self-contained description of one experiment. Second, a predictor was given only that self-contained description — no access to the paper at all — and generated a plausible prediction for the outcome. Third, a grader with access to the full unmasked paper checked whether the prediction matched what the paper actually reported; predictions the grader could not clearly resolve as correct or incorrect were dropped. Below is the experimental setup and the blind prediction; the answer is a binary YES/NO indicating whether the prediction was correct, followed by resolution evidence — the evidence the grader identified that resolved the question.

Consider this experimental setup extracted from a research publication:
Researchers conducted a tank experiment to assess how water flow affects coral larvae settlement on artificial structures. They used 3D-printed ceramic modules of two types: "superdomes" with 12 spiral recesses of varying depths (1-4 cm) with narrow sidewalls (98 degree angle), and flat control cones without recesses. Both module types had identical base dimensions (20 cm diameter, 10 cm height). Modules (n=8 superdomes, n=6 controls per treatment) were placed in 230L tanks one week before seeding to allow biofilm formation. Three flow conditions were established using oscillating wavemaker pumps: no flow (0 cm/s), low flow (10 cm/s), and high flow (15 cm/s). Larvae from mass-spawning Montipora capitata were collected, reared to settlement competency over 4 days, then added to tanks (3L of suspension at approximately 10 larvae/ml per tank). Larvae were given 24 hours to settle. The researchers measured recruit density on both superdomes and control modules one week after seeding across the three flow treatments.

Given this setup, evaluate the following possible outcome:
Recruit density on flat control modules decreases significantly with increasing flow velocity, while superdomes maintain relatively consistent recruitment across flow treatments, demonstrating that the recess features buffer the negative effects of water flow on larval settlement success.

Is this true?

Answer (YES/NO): NO